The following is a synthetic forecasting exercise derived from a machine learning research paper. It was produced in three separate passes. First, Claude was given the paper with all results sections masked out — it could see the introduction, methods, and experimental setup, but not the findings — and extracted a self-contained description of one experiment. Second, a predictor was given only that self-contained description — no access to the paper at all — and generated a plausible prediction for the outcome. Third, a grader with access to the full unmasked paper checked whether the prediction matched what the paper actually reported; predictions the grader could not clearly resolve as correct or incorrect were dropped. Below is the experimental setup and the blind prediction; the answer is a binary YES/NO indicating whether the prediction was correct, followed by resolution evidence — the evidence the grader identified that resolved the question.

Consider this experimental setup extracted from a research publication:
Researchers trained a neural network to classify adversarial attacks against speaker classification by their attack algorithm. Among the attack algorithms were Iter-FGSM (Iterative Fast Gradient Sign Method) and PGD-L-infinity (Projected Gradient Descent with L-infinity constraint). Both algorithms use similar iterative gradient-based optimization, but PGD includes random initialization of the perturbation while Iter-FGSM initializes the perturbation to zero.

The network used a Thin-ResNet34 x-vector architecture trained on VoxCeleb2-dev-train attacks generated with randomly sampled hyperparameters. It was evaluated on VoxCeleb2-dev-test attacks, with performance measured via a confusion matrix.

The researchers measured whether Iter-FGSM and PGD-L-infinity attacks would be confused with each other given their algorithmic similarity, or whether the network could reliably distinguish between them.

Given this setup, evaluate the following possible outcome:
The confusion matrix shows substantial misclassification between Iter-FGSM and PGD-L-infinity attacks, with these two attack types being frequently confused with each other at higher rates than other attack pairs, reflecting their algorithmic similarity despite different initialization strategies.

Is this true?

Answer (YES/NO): NO